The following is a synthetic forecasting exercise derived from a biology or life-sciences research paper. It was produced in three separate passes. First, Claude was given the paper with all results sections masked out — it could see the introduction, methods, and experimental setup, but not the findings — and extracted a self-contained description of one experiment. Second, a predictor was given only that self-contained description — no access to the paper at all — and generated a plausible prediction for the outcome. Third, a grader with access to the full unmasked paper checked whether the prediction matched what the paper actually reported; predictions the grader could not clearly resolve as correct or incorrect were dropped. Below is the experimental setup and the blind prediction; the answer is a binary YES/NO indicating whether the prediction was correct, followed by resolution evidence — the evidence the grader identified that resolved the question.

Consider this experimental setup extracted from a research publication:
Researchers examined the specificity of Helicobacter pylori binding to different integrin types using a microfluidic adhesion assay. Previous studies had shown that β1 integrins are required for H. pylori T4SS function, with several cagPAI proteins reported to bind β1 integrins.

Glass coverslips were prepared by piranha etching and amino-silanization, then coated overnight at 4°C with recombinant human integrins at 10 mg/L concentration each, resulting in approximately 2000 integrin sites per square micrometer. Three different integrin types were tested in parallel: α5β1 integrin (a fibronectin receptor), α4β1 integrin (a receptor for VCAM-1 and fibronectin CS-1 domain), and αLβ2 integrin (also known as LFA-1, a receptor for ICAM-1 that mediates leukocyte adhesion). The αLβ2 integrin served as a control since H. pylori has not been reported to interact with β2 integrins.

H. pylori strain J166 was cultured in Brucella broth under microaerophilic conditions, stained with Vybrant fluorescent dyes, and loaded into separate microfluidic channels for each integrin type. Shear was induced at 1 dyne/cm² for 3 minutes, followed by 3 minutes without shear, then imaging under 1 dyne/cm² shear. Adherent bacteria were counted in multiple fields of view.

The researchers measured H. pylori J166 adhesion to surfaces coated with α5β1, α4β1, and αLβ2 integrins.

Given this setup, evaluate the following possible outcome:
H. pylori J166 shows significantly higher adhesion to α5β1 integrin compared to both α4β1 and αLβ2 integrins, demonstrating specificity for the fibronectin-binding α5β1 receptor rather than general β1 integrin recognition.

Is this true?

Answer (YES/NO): YES